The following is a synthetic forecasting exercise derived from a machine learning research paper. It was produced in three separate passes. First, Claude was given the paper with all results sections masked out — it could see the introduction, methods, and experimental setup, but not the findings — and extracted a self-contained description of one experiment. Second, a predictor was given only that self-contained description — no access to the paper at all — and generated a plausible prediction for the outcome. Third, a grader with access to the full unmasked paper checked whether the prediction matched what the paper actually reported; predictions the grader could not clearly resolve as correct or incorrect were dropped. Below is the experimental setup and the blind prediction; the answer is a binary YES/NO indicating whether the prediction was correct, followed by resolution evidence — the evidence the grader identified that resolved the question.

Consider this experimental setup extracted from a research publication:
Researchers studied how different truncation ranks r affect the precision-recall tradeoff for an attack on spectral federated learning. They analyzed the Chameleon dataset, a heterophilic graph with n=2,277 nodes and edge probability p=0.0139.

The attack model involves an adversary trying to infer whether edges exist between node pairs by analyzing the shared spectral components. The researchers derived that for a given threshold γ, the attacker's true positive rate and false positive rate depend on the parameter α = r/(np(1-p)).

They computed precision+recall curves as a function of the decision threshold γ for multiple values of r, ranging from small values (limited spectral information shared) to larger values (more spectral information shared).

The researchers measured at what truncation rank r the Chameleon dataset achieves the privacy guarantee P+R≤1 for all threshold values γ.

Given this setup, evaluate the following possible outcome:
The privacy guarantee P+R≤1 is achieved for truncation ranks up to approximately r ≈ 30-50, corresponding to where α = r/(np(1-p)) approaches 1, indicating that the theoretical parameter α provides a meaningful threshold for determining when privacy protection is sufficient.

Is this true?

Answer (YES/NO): NO